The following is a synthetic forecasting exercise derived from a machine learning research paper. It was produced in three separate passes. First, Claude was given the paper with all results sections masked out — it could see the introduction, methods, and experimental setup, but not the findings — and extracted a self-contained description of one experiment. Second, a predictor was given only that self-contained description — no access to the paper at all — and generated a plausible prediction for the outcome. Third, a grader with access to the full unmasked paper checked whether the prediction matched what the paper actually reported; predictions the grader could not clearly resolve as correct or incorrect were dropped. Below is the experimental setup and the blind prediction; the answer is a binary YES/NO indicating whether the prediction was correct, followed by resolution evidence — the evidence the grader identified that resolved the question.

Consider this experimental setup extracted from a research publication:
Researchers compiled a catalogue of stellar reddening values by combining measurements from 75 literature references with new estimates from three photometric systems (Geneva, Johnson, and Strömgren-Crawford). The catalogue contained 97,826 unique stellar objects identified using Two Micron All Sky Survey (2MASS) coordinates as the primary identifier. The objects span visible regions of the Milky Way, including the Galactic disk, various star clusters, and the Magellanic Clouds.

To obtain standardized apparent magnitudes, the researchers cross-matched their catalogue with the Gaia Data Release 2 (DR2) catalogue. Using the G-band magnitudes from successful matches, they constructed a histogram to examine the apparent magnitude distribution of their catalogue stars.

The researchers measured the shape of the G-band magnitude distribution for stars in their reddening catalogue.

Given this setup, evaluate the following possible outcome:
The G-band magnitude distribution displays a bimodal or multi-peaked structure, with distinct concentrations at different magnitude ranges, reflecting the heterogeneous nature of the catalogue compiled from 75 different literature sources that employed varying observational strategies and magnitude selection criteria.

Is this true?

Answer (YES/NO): NO